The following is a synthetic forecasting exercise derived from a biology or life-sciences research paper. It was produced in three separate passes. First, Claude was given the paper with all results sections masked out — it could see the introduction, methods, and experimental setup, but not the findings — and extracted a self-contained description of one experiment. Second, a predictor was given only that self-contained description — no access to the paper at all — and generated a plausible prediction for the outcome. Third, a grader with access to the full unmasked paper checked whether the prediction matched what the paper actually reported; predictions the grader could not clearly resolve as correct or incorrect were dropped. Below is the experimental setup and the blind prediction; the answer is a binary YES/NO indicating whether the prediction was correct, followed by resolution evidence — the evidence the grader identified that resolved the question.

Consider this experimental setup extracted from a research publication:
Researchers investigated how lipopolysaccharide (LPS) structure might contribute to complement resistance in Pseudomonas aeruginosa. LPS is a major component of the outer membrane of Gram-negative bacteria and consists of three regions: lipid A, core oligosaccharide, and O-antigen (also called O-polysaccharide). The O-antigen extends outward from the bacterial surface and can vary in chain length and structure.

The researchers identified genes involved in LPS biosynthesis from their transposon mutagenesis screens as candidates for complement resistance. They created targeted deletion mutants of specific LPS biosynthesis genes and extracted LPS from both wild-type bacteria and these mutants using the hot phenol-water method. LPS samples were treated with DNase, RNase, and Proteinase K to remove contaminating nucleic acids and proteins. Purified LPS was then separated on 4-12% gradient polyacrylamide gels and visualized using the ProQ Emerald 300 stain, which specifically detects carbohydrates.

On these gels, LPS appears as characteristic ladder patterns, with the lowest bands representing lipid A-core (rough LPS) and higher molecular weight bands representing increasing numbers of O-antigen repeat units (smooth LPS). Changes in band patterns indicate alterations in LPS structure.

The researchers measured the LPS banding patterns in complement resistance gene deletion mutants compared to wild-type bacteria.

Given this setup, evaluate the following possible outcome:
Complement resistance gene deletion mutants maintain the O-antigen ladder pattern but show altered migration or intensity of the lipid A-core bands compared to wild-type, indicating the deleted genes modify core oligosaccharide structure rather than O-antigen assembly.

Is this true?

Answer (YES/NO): NO